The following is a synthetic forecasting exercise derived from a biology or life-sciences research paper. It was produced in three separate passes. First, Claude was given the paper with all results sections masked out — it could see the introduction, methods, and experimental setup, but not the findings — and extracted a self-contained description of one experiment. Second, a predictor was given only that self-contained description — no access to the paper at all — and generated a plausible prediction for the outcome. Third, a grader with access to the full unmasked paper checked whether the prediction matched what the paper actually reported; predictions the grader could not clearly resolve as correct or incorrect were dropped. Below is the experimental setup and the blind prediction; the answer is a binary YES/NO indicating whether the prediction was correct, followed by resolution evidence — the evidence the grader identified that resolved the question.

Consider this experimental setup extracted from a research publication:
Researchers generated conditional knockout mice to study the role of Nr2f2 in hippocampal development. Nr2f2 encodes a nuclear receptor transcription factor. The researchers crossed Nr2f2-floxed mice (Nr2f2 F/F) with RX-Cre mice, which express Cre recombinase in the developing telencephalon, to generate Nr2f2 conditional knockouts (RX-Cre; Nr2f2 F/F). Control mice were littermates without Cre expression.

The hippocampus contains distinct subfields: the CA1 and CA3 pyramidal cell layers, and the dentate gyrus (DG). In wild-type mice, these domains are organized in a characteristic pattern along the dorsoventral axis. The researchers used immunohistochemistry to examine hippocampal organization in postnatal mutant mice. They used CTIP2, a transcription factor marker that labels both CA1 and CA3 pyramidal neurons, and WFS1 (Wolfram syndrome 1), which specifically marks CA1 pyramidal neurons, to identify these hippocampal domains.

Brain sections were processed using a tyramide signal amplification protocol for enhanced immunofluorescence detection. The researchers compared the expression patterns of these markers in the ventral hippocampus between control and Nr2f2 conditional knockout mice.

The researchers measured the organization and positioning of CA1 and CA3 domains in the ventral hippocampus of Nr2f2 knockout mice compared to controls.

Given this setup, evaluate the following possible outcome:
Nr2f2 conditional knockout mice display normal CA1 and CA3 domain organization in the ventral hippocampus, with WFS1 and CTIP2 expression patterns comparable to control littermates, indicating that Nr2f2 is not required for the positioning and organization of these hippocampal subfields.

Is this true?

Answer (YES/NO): NO